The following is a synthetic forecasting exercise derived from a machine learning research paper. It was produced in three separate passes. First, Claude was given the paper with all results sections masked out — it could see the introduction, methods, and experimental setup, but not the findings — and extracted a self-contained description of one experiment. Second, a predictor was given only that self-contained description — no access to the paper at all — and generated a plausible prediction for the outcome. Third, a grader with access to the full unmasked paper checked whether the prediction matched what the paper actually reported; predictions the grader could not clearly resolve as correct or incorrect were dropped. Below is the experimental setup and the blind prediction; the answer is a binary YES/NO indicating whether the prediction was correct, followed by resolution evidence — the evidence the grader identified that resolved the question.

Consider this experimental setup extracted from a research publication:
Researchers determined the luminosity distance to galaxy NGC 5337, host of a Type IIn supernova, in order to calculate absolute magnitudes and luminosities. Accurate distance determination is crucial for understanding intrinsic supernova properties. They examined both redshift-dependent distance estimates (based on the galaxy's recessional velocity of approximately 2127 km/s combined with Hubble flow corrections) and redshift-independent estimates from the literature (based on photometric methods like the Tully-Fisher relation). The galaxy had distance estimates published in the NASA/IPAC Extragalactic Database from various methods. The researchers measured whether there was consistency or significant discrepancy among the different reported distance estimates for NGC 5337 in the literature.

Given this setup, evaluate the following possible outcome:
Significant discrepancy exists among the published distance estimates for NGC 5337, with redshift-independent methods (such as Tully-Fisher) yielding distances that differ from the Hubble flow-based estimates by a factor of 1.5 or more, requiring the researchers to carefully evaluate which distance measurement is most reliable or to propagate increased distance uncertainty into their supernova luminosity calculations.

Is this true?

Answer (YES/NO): YES